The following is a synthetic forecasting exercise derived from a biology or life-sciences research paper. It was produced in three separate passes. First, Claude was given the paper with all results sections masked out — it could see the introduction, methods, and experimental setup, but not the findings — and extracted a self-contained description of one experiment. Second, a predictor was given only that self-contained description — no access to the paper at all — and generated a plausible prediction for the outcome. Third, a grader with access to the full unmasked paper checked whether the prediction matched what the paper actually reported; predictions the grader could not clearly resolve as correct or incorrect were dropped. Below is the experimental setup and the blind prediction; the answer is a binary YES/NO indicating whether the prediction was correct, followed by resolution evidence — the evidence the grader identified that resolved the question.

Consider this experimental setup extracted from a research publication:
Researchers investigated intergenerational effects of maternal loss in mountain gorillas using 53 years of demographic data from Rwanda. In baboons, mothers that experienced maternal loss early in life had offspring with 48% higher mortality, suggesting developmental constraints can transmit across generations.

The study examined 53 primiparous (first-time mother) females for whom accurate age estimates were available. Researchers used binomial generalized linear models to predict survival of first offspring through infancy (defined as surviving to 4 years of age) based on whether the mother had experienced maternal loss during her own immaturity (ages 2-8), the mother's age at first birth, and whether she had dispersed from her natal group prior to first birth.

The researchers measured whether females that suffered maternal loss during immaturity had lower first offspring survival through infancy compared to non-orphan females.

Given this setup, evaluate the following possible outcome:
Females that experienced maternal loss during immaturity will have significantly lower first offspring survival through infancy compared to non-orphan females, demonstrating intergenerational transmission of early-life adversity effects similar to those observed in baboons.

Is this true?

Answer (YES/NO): NO